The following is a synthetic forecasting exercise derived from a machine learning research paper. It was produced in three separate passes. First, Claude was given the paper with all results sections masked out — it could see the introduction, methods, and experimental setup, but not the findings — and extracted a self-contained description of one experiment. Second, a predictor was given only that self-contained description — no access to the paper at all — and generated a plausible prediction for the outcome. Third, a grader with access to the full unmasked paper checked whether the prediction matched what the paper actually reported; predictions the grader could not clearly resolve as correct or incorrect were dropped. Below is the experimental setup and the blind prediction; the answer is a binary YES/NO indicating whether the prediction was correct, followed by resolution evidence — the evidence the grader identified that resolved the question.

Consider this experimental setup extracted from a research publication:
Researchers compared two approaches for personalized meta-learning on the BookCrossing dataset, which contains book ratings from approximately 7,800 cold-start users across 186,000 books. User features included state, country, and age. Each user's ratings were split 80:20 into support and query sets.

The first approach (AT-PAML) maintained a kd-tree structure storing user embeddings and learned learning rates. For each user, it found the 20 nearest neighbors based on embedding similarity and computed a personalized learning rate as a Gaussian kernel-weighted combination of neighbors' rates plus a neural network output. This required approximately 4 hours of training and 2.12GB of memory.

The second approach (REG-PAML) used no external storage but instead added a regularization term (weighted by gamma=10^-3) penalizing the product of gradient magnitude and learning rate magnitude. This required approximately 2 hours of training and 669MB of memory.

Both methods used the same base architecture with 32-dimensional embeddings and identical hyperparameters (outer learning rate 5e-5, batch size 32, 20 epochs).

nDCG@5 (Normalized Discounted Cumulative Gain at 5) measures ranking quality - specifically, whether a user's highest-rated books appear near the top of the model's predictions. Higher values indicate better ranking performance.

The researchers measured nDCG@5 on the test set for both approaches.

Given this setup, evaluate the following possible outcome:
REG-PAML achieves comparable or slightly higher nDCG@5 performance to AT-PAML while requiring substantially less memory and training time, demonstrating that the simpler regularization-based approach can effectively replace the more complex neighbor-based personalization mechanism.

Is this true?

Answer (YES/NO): NO